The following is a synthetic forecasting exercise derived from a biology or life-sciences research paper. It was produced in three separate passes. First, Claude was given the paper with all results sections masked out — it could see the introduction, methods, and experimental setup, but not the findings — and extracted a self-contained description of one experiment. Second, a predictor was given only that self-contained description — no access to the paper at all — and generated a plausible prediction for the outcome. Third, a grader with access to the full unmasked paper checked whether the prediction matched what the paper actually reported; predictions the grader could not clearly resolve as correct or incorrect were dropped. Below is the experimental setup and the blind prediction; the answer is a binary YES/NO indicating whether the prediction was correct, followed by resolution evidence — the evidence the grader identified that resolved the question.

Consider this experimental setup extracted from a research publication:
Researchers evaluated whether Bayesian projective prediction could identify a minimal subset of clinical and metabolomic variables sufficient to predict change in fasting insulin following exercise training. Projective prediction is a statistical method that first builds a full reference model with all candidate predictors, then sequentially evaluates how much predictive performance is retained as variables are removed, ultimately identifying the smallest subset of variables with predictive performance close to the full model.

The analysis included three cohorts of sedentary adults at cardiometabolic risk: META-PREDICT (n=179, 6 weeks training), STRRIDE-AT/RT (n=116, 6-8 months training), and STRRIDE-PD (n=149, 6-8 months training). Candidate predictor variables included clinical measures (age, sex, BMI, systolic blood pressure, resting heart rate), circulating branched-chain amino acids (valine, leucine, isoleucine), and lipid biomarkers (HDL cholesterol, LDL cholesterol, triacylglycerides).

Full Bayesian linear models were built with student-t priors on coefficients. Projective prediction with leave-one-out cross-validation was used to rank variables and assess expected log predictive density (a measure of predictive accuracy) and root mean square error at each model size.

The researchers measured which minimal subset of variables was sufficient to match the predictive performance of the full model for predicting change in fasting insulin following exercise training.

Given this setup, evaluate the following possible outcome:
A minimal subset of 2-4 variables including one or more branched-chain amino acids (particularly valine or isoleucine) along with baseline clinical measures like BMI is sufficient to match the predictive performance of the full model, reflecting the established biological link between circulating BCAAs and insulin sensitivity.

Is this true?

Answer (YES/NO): NO